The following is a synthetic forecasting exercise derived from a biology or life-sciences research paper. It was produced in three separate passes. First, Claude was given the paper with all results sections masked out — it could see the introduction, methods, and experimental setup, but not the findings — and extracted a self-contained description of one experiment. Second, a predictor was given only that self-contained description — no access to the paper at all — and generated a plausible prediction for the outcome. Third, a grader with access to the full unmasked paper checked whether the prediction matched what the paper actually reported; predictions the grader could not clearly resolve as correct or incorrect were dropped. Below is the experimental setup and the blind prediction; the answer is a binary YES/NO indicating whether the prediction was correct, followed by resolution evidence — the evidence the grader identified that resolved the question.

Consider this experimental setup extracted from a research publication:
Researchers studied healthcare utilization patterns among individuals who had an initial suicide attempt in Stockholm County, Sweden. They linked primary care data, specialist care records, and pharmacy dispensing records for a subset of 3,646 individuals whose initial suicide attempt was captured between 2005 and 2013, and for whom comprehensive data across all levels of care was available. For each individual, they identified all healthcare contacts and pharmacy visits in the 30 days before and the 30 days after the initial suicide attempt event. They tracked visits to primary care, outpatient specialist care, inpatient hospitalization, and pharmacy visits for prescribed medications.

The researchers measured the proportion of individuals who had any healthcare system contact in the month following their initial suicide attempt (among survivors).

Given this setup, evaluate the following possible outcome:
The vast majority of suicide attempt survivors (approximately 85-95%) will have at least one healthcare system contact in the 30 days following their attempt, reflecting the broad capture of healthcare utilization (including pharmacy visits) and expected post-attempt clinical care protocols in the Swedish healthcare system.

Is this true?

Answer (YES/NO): NO